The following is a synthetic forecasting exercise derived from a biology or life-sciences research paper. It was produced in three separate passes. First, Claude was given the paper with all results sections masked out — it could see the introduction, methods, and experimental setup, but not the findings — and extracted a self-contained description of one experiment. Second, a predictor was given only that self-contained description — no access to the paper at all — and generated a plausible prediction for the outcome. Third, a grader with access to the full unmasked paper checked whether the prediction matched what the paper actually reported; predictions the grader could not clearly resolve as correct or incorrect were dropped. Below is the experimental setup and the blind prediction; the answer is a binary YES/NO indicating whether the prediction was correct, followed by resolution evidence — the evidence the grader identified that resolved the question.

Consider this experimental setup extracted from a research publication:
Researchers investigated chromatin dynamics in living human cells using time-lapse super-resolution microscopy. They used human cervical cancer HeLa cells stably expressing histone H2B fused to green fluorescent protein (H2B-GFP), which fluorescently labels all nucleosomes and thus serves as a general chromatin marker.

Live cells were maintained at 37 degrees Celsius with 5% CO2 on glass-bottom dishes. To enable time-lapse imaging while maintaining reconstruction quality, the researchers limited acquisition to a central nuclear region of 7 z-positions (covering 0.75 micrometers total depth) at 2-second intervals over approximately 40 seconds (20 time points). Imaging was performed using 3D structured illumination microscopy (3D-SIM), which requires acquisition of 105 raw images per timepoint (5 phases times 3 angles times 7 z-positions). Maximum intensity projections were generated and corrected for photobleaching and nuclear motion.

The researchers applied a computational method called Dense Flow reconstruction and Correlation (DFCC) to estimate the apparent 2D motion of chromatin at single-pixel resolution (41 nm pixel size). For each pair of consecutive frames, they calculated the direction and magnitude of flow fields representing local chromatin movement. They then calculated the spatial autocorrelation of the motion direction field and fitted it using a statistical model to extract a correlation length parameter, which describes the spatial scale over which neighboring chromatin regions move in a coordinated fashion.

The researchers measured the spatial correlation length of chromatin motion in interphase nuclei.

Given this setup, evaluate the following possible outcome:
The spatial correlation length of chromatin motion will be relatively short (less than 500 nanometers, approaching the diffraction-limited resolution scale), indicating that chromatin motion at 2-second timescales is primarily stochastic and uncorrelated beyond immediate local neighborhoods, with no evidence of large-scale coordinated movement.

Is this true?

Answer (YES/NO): NO